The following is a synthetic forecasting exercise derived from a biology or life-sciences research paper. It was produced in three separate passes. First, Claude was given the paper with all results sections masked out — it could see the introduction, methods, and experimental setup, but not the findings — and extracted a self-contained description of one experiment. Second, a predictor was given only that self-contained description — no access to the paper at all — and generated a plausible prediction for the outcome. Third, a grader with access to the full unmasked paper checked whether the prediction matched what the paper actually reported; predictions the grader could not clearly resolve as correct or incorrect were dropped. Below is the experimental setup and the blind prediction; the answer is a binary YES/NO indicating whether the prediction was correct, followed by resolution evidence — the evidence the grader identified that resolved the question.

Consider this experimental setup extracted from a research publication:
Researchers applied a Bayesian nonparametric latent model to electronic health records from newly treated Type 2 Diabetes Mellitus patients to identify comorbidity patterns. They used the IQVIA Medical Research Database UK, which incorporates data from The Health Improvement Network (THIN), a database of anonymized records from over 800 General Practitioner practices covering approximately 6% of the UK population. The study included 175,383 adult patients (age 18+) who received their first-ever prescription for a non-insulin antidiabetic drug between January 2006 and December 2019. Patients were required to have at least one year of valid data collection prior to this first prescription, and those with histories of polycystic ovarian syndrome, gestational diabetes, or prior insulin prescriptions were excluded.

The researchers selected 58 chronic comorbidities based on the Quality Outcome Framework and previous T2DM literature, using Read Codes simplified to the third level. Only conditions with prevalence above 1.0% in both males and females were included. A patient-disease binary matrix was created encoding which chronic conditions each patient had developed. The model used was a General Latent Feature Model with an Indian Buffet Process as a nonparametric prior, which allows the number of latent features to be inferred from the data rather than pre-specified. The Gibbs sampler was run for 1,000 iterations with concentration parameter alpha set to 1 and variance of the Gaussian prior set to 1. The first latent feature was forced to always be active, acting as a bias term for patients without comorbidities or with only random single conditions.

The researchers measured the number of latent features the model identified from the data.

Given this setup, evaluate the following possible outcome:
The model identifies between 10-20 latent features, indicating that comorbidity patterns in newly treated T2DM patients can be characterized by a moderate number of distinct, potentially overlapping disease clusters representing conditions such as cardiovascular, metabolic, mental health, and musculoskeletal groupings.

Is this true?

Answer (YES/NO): YES